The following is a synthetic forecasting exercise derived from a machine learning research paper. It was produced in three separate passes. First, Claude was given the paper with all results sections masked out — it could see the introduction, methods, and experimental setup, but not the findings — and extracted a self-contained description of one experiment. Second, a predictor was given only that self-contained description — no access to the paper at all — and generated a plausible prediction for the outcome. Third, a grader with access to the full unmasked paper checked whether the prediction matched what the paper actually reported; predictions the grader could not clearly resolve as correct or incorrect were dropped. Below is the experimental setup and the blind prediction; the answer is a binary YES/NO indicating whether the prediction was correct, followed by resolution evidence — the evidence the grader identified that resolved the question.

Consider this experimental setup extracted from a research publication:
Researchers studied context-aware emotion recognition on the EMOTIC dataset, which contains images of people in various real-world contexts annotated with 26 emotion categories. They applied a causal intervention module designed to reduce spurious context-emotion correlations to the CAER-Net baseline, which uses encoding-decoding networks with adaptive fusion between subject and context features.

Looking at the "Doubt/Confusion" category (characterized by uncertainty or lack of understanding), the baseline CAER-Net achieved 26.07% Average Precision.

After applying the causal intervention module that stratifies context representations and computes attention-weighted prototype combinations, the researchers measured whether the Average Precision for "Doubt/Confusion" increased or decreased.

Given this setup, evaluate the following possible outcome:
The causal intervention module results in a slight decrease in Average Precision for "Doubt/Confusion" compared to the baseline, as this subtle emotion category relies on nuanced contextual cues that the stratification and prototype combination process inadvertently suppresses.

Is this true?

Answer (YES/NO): NO